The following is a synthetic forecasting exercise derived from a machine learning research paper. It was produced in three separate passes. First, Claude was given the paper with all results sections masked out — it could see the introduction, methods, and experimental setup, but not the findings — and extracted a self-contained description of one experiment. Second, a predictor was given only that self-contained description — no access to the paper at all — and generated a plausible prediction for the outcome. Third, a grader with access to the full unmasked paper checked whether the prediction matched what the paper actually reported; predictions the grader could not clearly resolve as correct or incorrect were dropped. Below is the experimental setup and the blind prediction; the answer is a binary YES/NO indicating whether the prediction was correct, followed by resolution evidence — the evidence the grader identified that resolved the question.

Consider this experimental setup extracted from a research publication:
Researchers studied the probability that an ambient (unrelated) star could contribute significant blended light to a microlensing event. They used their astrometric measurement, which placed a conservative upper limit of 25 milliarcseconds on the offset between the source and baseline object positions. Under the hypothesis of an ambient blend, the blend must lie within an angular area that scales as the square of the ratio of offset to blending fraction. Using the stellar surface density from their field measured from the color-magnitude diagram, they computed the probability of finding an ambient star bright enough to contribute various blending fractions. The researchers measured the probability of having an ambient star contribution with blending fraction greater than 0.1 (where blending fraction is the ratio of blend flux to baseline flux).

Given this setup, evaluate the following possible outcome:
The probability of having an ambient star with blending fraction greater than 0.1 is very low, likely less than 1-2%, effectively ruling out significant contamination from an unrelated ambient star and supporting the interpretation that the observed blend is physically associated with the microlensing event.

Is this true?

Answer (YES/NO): YES